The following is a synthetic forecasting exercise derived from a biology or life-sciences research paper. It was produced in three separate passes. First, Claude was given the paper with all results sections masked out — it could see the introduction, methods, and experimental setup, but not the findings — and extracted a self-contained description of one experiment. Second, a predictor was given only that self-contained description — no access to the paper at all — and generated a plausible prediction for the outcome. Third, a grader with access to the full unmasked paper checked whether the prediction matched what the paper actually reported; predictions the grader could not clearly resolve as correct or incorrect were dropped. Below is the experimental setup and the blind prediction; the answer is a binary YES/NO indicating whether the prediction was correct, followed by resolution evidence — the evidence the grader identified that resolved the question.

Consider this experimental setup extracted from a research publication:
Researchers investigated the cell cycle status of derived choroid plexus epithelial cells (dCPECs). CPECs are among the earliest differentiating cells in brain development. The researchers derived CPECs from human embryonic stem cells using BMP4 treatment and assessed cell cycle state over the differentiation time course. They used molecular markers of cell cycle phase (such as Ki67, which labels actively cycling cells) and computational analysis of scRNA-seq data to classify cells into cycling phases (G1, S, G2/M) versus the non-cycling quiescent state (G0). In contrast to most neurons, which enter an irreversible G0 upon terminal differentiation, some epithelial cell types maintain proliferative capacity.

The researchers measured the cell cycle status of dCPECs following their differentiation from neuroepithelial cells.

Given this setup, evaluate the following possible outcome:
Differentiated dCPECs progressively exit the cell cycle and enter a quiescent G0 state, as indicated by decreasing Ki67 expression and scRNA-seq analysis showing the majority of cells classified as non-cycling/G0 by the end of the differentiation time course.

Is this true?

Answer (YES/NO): YES